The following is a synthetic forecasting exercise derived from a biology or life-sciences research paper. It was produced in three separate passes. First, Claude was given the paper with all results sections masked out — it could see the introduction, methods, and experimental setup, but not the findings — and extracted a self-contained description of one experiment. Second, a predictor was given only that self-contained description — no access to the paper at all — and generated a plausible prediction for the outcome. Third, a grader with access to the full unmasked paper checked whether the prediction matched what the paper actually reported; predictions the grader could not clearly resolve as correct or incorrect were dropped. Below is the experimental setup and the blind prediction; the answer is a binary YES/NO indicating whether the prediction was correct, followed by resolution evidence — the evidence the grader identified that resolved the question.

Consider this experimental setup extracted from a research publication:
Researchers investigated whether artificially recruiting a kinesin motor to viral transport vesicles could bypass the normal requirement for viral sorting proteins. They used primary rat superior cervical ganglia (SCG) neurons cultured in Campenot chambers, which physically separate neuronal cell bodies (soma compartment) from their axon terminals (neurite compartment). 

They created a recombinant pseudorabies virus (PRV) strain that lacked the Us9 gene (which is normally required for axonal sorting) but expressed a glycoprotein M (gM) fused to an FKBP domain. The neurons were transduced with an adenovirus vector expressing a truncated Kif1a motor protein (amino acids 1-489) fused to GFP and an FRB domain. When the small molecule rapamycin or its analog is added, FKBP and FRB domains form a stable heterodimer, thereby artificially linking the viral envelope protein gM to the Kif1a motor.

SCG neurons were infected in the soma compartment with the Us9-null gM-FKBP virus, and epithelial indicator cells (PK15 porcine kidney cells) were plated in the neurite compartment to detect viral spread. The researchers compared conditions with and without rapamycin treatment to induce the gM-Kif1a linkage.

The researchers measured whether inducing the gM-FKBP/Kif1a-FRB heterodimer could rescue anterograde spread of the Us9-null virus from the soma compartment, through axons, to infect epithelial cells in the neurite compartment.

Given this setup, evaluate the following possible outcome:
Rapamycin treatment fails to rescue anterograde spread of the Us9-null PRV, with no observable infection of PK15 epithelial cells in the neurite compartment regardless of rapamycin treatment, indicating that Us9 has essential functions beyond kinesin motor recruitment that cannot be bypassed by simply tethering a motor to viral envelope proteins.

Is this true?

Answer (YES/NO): NO